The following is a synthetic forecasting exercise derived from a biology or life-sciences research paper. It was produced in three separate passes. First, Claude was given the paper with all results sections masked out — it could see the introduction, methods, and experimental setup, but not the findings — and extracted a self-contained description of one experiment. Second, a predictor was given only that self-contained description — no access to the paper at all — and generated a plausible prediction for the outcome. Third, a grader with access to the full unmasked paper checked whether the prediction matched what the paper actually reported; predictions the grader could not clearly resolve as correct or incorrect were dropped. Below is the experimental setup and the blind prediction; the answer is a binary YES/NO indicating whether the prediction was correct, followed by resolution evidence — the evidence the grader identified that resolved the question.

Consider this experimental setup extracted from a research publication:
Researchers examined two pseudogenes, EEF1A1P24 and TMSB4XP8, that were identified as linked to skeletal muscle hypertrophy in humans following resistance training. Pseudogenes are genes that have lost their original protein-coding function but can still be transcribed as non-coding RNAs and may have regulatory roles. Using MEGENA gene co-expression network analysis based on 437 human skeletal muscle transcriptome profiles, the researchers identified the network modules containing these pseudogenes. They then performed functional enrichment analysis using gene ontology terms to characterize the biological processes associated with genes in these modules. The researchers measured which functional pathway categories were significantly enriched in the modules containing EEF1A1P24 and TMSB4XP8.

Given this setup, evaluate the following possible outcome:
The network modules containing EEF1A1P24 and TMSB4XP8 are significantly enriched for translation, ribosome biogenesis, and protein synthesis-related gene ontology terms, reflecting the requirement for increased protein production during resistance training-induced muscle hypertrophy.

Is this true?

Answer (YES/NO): NO